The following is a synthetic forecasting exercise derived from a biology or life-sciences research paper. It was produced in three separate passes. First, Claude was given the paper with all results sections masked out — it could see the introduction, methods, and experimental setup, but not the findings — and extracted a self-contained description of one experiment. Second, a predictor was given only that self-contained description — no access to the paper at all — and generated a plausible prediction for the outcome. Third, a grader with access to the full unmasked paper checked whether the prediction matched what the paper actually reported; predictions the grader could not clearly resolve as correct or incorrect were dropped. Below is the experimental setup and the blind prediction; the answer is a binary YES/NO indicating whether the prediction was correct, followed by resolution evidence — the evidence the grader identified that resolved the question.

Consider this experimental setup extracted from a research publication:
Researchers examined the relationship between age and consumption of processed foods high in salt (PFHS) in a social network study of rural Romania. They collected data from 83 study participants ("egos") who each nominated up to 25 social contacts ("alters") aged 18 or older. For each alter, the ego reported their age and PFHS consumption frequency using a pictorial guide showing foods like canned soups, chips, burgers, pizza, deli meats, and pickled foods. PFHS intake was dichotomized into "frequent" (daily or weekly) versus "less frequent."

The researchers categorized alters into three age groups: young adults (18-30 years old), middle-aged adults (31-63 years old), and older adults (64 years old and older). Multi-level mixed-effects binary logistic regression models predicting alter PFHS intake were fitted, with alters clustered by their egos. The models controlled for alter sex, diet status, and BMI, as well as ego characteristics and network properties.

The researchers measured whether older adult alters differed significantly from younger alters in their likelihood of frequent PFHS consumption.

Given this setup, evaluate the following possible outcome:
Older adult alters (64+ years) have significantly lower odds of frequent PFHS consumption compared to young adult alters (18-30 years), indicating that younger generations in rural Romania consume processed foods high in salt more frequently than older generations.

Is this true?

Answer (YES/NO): YES